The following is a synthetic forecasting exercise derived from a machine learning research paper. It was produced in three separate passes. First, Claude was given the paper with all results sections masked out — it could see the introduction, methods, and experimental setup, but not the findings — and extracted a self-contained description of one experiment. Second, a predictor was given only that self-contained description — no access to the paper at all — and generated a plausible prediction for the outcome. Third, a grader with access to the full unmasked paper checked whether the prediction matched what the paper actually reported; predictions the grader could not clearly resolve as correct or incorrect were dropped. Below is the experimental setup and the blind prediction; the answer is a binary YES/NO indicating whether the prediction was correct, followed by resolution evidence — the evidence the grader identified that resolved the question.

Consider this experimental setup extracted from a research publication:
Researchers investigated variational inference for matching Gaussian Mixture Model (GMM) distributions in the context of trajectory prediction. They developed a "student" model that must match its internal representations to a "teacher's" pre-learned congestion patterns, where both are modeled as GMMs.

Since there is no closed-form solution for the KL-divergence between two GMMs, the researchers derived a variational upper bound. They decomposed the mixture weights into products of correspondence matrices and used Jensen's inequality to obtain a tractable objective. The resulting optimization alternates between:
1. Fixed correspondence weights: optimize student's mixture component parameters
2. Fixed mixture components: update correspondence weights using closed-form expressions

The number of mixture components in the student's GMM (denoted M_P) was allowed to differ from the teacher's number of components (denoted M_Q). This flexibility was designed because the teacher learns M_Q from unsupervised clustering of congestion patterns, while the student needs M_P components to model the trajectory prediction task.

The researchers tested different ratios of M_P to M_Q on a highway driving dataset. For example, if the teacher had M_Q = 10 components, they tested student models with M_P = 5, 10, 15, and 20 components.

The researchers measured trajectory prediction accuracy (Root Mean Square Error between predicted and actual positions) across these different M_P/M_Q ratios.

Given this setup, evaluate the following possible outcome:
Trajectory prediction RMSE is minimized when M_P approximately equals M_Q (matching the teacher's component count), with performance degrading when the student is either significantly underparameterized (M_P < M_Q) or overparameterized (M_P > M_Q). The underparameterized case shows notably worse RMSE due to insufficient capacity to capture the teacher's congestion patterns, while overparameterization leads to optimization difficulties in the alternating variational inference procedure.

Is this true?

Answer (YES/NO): YES